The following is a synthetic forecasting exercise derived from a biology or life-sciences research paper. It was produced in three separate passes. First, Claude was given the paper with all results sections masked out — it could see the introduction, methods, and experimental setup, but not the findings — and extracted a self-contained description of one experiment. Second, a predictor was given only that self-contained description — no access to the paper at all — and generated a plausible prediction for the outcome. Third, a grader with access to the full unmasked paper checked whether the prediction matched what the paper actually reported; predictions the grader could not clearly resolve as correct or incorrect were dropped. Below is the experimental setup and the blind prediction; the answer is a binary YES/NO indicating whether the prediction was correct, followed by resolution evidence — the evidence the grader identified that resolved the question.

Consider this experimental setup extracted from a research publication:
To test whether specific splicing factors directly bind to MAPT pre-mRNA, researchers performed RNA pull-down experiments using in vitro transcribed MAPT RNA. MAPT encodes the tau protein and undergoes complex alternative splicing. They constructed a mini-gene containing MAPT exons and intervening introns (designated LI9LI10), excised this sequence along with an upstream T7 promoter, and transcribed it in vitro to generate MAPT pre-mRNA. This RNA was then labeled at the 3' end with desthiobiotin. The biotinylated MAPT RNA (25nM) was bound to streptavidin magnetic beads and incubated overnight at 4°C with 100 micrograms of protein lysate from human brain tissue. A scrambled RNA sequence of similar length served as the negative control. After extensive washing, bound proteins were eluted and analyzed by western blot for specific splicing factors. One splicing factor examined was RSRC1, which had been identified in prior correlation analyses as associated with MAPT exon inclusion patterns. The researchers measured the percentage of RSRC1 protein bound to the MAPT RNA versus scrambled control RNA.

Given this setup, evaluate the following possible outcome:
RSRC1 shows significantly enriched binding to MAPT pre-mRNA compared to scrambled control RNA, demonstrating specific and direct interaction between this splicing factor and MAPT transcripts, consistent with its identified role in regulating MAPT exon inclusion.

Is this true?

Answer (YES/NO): YES